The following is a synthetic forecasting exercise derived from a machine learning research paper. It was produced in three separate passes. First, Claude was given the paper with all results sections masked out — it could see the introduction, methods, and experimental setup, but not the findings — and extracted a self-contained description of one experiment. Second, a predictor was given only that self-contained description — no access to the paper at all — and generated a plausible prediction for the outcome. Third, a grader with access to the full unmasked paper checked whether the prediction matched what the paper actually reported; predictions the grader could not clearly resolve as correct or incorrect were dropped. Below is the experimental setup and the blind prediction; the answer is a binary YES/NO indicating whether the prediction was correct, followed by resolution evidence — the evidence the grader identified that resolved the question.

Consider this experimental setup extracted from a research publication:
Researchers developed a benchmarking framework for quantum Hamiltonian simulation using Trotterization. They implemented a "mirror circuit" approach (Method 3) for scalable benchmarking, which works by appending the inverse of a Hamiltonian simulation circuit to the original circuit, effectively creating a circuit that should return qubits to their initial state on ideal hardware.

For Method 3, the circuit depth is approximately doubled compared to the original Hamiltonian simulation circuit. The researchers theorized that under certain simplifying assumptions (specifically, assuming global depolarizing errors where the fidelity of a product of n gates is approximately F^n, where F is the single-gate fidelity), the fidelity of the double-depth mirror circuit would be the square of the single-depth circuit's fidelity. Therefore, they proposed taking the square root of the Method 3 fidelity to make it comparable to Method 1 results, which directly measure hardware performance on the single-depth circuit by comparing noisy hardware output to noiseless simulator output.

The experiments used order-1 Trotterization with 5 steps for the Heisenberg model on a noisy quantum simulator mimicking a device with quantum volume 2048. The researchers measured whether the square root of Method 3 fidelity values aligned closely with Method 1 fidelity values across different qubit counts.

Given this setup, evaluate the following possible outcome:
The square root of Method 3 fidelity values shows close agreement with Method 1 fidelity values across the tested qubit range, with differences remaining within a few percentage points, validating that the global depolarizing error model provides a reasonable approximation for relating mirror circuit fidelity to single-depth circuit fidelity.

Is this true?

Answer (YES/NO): NO